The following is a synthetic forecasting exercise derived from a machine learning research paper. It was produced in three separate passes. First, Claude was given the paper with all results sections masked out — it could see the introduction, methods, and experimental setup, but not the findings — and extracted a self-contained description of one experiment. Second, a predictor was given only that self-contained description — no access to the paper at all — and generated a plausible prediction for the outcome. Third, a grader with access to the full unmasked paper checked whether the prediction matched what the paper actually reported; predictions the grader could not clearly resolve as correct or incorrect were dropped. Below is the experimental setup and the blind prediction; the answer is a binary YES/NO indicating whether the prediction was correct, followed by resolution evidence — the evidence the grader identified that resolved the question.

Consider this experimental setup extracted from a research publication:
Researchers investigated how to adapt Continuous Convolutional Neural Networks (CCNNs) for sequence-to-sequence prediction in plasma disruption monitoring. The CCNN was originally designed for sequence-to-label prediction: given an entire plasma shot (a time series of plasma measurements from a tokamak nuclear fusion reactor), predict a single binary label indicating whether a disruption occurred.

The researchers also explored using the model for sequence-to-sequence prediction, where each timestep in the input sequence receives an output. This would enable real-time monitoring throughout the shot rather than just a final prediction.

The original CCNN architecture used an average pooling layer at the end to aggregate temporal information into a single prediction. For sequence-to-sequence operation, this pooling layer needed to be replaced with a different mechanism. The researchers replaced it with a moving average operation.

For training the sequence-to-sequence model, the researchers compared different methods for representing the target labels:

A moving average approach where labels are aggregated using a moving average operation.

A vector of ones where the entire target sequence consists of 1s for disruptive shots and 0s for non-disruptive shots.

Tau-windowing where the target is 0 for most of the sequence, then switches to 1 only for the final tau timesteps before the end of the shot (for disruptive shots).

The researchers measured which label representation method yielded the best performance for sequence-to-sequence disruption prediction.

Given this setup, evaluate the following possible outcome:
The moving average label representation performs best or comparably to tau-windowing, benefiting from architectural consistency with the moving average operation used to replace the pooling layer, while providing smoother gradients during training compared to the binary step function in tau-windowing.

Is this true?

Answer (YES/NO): YES